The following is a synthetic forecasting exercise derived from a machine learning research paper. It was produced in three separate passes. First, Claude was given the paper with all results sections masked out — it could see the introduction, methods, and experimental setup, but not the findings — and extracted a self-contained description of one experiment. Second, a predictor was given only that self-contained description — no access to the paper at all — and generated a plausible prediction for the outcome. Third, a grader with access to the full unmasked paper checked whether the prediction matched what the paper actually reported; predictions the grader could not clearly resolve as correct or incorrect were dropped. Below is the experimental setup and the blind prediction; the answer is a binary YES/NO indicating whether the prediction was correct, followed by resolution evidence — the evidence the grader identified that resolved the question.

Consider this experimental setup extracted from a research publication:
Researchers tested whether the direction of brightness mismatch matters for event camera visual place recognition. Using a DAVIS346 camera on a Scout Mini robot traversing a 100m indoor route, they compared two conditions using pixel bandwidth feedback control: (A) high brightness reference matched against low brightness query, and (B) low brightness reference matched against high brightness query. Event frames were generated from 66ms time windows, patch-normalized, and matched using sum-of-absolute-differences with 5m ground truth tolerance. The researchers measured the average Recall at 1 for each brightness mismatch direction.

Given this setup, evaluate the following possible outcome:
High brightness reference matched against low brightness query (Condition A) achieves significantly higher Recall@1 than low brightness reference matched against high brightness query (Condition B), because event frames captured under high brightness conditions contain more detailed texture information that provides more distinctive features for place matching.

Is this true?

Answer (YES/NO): NO